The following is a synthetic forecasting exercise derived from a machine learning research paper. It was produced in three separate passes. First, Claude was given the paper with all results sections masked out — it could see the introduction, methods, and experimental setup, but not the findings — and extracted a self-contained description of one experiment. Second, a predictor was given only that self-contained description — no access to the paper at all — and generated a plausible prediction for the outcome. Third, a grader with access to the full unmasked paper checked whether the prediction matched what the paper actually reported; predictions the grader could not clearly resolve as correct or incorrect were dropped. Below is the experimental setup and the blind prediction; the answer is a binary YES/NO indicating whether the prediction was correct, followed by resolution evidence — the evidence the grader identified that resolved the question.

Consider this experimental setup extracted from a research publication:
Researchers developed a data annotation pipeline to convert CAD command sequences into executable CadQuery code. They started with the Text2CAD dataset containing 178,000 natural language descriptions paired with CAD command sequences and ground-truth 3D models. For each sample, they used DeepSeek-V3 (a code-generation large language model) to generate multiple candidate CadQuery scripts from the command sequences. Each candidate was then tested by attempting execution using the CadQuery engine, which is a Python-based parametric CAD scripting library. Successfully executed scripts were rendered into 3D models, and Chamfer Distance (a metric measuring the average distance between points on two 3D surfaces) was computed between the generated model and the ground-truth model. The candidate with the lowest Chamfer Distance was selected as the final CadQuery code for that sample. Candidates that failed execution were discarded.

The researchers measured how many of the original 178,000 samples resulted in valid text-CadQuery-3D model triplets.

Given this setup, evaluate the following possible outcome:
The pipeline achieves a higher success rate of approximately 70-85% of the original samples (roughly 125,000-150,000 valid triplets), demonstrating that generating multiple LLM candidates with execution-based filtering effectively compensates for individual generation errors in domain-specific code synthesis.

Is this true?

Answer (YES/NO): NO